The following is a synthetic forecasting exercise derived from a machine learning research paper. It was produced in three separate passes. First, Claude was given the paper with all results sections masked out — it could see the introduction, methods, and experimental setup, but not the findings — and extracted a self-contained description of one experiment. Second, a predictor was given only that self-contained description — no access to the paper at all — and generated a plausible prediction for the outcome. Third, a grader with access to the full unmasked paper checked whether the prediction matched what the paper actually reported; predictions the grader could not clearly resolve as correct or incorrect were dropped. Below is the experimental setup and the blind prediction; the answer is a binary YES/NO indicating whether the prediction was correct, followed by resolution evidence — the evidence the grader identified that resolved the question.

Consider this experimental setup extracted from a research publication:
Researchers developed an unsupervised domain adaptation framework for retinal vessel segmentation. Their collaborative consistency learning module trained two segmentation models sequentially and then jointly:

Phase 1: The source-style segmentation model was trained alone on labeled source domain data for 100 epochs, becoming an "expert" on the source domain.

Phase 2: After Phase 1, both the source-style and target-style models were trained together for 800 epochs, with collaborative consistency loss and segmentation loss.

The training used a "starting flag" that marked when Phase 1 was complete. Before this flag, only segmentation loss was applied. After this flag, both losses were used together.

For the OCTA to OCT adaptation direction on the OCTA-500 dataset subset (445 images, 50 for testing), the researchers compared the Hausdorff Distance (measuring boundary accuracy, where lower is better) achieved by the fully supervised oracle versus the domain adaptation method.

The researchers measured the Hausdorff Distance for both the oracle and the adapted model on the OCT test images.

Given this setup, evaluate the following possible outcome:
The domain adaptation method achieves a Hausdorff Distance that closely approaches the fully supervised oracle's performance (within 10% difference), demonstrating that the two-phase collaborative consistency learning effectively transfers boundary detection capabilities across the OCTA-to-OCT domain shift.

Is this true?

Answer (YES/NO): NO